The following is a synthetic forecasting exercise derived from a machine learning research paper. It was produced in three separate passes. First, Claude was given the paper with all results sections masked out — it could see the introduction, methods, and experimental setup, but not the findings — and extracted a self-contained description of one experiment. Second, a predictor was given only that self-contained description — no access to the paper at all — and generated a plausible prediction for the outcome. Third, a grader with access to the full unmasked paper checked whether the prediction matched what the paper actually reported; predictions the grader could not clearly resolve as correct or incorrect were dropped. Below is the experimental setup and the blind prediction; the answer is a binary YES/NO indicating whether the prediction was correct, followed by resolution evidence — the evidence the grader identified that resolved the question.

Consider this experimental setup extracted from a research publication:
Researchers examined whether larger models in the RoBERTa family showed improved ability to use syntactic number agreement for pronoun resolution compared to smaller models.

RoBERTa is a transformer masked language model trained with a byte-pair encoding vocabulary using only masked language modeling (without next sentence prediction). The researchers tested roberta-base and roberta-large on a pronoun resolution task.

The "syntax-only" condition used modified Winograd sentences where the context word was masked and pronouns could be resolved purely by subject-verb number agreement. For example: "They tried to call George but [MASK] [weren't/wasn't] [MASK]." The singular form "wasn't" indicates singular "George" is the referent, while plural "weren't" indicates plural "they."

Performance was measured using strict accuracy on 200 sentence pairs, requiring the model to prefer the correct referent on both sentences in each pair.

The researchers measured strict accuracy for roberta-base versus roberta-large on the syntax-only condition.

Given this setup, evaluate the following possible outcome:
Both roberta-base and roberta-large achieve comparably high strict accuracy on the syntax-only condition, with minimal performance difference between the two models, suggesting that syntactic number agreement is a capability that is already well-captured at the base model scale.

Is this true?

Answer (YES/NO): NO